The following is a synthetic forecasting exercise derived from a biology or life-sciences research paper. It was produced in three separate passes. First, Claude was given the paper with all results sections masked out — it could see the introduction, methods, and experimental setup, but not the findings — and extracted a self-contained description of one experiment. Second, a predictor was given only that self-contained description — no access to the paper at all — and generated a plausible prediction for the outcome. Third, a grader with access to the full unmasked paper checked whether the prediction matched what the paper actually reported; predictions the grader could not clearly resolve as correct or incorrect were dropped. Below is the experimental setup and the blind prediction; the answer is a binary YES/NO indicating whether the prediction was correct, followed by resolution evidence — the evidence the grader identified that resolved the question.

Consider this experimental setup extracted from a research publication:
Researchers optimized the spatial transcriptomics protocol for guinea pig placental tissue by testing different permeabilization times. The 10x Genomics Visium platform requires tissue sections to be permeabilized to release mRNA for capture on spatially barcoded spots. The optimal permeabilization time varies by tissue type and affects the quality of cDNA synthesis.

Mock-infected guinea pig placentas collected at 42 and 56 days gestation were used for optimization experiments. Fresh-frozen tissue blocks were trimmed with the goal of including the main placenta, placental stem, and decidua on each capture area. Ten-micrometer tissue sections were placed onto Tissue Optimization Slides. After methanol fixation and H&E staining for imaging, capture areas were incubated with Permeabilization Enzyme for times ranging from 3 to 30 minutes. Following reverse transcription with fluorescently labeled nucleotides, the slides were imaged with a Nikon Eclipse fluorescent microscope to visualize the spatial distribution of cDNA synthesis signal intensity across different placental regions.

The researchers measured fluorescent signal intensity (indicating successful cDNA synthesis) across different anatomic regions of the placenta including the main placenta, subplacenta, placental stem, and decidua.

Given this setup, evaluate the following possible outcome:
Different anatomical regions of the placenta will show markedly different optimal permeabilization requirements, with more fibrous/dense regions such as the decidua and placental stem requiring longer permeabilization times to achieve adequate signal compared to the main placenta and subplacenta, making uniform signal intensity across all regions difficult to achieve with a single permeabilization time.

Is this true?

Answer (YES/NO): NO